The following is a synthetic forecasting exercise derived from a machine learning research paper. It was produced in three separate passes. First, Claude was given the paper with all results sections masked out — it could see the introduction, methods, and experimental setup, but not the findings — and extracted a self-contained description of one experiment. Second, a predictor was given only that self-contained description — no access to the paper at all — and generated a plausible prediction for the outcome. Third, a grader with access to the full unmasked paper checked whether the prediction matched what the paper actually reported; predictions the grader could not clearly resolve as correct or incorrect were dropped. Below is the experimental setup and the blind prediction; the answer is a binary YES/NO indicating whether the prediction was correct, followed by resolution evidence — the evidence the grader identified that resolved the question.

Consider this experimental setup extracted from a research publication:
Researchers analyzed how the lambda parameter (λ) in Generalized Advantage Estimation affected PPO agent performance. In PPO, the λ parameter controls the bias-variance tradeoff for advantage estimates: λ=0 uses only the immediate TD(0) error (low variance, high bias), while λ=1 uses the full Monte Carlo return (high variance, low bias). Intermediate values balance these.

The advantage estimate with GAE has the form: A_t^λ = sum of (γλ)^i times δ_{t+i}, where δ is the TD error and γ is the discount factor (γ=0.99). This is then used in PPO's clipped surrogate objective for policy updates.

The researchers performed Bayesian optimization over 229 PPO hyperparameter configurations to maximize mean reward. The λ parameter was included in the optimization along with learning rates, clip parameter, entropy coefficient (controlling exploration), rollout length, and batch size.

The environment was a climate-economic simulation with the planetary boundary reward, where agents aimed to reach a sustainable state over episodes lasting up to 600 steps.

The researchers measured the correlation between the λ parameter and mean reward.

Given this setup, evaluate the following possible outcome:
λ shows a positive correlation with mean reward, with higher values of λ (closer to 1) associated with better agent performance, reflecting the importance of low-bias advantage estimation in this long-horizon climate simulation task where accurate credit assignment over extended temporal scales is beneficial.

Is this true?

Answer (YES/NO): YES